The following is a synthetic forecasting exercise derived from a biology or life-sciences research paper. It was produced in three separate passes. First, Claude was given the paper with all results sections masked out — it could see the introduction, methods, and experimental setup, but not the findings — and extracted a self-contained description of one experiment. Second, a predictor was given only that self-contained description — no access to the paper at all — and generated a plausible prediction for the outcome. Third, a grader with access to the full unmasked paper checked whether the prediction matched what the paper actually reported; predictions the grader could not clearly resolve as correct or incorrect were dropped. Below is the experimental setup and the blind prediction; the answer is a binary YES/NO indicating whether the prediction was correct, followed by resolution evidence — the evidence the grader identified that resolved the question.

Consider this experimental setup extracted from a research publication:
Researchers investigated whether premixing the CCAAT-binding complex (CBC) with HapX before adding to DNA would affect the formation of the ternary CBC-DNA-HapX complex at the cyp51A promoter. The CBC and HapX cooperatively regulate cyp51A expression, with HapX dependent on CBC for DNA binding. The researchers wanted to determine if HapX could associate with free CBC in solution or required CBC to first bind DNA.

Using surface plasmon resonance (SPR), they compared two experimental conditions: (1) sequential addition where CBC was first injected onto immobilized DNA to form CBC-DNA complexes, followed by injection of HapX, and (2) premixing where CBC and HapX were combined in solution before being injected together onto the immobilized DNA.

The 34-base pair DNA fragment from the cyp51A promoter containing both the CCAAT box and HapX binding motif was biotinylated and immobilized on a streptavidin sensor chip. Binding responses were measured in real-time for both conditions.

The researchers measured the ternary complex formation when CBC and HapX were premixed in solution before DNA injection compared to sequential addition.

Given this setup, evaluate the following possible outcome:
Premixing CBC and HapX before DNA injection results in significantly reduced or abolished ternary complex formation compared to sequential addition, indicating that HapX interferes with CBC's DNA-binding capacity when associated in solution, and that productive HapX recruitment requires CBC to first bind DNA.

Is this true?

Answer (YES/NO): NO